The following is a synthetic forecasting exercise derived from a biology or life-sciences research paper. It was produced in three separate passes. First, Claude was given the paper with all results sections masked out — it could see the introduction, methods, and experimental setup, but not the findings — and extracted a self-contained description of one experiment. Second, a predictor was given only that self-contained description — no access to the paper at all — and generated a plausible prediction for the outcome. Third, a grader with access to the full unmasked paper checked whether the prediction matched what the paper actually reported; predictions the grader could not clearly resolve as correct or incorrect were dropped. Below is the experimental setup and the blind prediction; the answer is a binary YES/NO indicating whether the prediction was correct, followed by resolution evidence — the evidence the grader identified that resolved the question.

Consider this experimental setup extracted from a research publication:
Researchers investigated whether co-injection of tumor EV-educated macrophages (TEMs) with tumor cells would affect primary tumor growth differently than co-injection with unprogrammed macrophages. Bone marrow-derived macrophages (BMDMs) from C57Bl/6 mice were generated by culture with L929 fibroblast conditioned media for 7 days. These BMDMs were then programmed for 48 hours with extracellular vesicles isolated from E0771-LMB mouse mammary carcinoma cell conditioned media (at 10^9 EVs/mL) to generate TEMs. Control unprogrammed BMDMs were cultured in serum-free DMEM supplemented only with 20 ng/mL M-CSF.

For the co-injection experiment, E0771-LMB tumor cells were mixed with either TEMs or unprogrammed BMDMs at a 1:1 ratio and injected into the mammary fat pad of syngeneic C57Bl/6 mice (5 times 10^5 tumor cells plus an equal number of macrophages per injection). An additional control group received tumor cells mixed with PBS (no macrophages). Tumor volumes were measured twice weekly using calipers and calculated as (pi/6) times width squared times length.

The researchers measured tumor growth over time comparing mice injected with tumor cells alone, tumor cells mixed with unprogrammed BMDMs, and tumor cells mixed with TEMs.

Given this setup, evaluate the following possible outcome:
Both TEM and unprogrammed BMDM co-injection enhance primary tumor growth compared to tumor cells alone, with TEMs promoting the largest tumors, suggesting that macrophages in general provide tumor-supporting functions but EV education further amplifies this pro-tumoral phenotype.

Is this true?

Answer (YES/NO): NO